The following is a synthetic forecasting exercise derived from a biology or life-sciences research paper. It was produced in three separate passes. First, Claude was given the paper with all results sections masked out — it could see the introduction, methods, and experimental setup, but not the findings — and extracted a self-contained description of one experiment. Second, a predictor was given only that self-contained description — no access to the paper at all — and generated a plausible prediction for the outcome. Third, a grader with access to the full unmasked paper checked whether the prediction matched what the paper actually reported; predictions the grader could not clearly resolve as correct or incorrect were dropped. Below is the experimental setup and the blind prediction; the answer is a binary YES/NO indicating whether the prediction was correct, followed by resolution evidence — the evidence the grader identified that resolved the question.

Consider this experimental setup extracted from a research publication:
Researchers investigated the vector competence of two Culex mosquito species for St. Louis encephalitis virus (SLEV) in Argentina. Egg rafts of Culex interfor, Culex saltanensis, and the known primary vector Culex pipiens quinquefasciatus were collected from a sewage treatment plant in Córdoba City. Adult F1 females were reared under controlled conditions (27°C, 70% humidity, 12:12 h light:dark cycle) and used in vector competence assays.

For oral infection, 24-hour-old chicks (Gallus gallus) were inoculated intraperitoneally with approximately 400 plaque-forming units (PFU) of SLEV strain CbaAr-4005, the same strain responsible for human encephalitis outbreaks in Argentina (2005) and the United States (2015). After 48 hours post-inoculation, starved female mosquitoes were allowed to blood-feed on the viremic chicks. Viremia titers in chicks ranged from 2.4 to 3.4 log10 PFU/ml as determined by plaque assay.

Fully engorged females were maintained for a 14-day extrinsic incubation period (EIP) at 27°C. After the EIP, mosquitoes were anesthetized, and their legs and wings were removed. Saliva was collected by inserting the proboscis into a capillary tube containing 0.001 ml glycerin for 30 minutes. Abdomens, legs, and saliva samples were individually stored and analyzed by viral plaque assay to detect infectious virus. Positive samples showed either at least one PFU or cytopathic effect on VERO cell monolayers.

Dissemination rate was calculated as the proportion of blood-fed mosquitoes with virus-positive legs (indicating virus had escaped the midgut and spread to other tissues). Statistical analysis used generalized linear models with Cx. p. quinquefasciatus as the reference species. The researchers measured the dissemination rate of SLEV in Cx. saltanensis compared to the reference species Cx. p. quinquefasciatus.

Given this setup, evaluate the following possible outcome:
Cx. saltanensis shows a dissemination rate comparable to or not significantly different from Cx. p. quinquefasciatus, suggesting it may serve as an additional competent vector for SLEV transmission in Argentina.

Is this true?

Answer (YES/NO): NO